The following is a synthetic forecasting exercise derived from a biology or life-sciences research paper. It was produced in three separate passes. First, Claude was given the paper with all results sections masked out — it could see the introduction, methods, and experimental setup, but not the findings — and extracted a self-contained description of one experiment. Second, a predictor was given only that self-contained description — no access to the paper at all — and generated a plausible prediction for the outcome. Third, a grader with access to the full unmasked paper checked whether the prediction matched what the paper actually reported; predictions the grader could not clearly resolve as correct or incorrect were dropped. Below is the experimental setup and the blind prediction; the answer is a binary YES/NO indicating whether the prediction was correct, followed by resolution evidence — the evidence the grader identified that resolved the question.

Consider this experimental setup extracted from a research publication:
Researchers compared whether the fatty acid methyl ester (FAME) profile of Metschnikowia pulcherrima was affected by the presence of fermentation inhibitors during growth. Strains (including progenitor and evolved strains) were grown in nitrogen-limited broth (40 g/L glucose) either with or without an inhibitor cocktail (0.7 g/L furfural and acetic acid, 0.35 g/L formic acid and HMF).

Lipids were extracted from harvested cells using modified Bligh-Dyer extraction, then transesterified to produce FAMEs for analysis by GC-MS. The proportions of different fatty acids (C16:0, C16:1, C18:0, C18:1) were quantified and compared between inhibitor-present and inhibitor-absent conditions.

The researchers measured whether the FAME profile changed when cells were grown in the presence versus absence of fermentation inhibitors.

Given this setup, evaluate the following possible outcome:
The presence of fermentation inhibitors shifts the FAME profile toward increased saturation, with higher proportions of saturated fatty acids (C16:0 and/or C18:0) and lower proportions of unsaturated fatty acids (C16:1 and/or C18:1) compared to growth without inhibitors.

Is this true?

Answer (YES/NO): NO